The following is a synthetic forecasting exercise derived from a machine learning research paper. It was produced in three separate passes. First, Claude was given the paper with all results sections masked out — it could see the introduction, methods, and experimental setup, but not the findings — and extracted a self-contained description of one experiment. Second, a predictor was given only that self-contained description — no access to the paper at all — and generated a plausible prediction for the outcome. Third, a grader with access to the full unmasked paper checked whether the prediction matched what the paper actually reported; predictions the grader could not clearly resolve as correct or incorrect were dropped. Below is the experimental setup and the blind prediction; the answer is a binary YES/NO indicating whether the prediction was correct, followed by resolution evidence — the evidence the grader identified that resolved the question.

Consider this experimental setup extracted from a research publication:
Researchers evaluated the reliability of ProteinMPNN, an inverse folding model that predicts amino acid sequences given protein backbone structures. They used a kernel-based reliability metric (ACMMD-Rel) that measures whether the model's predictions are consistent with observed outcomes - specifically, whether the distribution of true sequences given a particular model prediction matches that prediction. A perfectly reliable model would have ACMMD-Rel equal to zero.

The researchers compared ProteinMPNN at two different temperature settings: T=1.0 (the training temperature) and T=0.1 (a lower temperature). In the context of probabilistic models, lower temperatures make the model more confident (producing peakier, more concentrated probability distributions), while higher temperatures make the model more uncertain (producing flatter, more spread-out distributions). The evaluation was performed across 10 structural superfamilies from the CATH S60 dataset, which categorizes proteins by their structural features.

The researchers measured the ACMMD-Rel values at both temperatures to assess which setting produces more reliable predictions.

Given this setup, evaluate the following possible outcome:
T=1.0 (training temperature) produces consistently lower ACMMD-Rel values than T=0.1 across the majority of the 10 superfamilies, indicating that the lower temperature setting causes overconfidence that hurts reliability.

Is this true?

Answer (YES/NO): NO